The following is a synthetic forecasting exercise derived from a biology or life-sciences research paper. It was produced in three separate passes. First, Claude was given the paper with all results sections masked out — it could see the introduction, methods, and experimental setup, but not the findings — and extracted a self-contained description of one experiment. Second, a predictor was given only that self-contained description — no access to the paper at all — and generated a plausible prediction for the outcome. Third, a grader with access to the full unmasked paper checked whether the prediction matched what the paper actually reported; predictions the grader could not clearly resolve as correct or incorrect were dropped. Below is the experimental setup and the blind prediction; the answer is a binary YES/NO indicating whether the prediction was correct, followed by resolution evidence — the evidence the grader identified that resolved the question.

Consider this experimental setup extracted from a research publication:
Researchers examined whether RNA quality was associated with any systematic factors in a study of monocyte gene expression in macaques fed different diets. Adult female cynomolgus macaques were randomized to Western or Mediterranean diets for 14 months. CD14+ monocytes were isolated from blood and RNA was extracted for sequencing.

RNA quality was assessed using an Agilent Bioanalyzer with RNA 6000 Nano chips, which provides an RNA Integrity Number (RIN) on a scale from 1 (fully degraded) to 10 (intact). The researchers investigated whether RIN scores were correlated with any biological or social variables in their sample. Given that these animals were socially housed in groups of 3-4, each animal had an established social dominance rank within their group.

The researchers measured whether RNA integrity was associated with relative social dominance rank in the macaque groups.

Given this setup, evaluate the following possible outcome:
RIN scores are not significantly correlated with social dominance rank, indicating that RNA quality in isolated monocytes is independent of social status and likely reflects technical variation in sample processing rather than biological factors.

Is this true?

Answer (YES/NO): NO